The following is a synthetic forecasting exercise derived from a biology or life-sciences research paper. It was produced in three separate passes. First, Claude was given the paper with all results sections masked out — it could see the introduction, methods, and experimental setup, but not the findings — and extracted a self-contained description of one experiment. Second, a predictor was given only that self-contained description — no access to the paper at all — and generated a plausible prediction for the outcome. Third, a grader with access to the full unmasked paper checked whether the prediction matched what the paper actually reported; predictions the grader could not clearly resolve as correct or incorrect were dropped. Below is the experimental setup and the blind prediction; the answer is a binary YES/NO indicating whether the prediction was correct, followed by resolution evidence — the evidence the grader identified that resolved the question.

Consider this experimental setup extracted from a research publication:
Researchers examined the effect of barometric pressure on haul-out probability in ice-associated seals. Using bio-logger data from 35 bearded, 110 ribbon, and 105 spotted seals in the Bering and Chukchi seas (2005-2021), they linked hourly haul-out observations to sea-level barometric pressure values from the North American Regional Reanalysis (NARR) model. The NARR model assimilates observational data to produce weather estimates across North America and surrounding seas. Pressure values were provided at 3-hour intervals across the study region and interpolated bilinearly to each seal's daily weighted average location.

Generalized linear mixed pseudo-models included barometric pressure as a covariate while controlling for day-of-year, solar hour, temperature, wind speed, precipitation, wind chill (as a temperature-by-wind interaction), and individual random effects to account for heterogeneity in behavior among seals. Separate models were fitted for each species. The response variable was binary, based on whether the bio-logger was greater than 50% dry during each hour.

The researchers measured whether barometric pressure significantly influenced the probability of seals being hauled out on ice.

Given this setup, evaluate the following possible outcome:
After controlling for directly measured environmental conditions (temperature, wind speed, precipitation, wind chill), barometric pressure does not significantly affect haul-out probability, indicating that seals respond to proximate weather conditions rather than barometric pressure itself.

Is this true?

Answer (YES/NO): NO